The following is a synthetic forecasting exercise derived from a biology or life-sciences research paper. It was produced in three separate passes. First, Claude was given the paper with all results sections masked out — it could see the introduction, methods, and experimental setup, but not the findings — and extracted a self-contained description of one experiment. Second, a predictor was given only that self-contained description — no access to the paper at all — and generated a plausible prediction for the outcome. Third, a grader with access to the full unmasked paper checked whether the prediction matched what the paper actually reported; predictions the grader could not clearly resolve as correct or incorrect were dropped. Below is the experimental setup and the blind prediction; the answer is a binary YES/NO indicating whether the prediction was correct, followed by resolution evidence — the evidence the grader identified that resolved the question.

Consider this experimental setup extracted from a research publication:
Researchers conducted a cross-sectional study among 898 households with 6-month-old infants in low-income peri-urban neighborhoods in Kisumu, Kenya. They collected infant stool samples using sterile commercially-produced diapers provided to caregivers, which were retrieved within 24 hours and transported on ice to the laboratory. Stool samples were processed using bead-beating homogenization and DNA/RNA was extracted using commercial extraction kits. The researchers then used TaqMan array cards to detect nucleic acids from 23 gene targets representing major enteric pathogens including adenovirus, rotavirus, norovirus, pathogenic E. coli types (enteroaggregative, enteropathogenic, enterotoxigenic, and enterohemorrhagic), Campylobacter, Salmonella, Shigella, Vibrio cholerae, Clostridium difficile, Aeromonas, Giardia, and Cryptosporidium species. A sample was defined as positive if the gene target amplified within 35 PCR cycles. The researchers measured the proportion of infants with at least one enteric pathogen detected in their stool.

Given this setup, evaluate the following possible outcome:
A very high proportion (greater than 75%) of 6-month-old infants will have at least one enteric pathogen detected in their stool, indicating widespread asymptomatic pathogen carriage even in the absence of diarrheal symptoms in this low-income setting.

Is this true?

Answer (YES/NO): YES